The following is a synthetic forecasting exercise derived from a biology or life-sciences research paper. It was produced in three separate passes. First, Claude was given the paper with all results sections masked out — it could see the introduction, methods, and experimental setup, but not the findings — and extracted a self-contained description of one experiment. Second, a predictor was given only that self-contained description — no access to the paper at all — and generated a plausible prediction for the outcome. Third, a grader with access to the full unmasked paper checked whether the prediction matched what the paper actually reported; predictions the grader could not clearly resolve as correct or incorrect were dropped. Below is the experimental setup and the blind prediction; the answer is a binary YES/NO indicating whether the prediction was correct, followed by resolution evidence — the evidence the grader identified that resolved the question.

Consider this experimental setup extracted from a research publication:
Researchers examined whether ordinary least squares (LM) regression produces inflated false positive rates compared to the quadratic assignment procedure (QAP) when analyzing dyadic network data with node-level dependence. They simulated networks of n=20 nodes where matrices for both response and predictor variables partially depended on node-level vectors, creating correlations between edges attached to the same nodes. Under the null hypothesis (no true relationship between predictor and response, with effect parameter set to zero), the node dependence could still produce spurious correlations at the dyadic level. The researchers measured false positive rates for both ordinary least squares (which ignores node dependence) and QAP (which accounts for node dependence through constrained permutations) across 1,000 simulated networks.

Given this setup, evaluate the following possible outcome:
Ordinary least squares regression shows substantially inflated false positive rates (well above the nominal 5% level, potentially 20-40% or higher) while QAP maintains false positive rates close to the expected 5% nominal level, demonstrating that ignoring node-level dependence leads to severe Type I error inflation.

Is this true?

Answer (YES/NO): YES